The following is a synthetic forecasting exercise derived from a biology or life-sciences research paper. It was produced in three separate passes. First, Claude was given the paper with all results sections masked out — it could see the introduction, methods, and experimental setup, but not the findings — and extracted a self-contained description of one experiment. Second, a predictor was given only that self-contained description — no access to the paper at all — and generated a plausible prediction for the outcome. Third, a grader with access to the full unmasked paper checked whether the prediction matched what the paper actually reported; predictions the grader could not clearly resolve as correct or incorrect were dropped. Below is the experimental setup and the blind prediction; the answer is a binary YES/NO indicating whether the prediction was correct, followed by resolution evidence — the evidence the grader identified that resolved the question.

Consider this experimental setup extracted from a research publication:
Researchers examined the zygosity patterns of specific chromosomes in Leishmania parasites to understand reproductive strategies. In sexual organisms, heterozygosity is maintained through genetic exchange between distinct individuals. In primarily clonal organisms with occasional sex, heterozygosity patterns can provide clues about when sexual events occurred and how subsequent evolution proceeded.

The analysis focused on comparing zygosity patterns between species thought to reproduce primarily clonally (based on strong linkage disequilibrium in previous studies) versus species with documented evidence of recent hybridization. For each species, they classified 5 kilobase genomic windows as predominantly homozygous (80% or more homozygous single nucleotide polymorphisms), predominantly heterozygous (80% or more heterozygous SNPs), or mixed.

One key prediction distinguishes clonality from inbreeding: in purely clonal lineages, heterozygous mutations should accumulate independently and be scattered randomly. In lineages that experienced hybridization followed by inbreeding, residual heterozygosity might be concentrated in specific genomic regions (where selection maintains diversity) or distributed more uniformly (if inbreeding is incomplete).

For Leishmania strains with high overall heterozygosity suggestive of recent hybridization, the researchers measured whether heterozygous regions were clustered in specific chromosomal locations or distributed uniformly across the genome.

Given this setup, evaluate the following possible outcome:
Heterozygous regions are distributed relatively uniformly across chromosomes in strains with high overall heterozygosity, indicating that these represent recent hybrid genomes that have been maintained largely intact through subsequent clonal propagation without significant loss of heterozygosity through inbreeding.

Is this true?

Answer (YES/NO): NO